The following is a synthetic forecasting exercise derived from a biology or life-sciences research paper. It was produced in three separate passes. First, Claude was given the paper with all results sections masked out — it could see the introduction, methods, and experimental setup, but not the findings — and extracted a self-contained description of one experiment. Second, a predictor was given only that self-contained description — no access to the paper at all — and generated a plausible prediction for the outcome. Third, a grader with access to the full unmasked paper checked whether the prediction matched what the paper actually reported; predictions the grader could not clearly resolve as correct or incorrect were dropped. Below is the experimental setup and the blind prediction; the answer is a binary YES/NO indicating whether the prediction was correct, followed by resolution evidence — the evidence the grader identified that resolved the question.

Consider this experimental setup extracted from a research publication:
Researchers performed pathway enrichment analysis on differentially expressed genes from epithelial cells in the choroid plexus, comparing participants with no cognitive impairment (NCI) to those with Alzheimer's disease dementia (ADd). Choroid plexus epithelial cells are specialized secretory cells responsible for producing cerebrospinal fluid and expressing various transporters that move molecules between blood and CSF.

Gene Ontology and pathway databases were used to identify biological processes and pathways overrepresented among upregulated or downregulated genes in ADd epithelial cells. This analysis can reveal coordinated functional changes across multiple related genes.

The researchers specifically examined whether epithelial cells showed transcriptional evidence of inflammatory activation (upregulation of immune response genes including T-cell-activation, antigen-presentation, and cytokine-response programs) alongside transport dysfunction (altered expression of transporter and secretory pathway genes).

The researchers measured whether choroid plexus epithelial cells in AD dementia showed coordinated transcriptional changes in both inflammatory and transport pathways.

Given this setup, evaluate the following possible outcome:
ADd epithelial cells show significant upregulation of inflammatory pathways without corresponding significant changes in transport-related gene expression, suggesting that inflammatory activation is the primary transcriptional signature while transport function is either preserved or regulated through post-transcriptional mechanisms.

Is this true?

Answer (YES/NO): NO